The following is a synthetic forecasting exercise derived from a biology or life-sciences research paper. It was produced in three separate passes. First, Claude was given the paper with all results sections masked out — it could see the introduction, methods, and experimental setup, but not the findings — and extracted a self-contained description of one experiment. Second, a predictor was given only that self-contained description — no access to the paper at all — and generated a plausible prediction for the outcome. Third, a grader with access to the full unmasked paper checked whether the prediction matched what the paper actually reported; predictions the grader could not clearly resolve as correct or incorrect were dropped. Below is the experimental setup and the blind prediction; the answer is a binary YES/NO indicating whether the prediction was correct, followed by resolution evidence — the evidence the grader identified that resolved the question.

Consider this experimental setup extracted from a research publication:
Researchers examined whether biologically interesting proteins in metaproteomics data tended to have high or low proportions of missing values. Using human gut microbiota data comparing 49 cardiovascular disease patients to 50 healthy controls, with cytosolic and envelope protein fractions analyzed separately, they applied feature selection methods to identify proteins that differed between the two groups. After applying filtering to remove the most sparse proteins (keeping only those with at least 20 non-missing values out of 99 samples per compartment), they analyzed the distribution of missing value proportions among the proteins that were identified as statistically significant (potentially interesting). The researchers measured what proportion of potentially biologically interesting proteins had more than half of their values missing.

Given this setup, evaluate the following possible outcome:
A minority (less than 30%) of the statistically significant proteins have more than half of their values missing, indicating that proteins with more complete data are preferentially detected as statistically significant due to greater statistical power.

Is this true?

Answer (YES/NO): NO